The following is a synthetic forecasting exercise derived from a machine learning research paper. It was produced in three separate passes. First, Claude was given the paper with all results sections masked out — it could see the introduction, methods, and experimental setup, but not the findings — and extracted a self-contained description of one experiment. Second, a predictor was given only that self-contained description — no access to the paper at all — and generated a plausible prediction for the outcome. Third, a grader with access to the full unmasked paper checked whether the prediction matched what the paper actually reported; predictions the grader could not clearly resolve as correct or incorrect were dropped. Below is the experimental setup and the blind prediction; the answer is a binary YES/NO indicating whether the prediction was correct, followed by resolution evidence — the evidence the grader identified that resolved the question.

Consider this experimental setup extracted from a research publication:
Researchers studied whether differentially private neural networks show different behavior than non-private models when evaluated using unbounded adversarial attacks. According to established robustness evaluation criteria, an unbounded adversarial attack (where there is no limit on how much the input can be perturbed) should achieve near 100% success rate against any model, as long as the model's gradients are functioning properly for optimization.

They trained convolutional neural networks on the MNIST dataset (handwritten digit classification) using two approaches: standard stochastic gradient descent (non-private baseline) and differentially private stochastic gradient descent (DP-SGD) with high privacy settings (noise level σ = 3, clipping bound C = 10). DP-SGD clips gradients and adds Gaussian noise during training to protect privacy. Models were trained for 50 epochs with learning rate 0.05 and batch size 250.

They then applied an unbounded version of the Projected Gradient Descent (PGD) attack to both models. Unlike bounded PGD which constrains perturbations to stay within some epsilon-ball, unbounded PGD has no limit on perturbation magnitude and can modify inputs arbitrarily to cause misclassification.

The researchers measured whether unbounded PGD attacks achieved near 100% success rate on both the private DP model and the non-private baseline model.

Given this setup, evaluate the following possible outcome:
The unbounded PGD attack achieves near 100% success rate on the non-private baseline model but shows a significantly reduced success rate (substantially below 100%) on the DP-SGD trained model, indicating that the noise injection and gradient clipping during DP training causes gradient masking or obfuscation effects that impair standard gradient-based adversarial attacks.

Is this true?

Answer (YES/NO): YES